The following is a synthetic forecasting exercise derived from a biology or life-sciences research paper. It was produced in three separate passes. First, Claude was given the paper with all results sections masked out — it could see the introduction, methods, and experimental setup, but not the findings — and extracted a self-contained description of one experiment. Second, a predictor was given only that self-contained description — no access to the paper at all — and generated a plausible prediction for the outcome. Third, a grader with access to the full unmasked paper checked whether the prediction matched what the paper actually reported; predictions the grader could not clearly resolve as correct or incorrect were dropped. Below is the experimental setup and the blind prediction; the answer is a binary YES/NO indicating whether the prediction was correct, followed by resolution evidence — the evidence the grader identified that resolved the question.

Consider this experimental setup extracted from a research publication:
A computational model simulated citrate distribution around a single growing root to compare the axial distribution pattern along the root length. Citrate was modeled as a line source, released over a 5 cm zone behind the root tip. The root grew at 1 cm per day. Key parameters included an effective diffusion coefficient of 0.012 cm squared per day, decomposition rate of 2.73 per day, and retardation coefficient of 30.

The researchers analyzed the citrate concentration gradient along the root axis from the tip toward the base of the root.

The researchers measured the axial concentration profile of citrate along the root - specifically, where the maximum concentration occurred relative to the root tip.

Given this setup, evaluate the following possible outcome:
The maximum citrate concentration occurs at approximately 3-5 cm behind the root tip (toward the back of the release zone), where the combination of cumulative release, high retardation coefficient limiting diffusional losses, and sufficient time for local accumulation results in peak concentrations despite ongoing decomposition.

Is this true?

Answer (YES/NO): YES